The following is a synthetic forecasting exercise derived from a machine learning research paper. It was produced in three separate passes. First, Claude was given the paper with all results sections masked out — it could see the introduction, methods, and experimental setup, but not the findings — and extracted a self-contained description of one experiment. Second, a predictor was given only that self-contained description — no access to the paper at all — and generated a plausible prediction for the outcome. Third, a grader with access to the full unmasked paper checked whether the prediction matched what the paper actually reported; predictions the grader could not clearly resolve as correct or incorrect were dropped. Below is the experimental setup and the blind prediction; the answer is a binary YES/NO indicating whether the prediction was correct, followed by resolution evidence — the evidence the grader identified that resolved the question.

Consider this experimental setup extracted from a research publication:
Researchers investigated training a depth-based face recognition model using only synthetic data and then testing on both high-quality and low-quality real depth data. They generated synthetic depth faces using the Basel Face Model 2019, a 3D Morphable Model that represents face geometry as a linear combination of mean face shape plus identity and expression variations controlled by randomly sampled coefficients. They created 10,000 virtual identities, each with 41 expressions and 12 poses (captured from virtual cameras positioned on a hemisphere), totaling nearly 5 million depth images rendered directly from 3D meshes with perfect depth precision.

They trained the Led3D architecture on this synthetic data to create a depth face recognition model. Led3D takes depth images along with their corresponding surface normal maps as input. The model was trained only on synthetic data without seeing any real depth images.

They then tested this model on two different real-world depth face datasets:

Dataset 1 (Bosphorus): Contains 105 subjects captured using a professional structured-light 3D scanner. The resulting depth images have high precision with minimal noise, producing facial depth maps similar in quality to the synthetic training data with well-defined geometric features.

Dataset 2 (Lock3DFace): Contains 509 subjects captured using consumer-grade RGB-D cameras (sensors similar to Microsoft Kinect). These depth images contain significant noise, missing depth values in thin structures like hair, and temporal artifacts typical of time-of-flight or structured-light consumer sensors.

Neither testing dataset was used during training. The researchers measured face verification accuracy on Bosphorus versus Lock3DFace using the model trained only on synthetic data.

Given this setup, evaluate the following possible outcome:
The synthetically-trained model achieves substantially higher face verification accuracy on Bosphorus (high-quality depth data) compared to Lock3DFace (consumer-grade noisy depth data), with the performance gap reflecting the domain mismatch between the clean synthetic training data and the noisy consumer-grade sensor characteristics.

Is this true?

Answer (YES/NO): YES